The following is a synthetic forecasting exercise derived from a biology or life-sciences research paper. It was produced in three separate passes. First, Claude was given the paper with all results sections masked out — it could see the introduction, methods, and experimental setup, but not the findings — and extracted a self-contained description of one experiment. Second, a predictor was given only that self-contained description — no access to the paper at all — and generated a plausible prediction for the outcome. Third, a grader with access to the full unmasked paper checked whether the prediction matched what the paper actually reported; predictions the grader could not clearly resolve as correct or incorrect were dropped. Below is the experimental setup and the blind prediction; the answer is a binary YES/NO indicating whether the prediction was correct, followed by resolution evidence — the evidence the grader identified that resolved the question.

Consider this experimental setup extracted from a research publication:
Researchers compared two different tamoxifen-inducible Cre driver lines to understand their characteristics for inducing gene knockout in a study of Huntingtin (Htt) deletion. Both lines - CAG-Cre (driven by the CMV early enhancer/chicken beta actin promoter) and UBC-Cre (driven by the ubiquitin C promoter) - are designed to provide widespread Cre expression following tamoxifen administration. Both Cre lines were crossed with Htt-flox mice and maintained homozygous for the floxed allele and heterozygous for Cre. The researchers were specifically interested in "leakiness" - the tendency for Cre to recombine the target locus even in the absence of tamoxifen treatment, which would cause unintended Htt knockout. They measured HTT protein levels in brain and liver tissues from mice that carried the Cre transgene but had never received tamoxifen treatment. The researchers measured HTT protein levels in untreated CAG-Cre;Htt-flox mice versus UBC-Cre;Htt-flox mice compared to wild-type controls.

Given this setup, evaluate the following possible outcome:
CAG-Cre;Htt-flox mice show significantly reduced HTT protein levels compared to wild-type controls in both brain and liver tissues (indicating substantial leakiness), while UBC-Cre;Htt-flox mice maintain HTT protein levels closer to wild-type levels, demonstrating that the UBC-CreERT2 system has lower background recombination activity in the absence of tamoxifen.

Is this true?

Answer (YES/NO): NO